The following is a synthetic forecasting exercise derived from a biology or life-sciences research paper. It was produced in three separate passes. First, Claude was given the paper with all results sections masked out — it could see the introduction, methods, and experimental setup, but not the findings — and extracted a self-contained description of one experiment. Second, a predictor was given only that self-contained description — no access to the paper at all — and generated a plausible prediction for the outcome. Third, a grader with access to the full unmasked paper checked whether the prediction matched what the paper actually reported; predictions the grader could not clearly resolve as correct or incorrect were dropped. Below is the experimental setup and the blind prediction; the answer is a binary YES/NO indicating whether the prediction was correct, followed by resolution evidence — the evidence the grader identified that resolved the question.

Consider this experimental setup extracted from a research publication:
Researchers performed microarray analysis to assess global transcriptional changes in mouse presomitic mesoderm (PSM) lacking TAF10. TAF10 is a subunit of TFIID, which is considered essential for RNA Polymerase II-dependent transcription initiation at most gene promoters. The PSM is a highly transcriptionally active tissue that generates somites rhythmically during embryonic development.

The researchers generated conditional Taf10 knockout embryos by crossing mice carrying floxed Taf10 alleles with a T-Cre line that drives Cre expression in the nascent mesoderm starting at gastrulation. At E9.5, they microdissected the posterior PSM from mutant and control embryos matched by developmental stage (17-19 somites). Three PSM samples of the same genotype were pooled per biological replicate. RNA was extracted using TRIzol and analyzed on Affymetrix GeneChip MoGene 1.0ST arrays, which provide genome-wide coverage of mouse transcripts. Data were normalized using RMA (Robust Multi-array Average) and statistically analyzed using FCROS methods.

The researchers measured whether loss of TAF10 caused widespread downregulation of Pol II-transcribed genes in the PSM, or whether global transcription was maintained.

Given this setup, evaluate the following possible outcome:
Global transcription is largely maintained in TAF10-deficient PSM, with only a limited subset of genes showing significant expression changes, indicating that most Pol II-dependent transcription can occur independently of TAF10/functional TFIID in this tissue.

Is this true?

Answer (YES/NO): YES